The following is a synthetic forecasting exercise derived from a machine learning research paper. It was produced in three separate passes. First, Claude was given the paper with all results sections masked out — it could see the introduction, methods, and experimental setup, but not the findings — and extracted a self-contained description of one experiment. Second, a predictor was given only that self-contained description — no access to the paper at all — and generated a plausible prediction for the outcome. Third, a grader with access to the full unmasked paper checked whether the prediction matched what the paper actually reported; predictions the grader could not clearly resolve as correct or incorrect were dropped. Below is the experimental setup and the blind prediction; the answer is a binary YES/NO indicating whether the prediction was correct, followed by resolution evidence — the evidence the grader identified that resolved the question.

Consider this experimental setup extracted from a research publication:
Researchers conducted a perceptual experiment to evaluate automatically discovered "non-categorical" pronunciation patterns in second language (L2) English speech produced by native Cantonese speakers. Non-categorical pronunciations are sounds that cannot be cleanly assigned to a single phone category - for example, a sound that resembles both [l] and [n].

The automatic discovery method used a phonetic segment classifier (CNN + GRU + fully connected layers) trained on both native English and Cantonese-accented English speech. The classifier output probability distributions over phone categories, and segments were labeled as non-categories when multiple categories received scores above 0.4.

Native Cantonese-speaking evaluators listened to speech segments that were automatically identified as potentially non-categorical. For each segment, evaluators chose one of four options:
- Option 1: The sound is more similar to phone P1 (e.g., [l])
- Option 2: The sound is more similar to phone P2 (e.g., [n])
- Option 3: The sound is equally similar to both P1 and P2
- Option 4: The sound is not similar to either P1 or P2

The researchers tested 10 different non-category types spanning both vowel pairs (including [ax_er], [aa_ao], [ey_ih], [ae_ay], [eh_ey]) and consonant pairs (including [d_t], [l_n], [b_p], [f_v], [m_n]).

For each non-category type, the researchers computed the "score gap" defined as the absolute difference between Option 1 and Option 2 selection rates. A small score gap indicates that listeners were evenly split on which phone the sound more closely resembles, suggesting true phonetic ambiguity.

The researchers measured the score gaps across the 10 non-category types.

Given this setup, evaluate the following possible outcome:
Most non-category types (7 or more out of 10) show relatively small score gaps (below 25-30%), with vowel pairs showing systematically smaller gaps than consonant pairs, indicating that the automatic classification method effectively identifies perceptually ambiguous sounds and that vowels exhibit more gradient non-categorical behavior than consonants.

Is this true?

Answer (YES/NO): NO